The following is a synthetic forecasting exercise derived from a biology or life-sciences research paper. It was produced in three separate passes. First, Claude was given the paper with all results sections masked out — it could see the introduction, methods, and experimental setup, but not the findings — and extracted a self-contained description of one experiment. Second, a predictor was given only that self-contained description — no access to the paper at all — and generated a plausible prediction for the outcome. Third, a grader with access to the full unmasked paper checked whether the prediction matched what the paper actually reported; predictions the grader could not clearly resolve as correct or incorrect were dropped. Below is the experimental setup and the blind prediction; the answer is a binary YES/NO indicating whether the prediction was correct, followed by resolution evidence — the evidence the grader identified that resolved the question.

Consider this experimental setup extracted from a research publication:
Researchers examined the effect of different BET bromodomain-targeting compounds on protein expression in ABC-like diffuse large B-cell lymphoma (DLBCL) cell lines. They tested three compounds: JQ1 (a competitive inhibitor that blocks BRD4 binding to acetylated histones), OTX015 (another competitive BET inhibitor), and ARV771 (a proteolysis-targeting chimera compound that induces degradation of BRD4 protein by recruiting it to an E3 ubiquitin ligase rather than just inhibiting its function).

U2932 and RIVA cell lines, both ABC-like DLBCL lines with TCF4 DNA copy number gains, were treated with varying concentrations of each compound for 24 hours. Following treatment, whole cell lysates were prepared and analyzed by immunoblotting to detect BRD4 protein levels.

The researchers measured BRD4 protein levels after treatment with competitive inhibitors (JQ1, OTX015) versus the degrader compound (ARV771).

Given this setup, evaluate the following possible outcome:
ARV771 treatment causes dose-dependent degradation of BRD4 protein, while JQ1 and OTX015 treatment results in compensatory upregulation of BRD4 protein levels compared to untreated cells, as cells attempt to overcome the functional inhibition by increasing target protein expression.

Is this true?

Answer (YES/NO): YES